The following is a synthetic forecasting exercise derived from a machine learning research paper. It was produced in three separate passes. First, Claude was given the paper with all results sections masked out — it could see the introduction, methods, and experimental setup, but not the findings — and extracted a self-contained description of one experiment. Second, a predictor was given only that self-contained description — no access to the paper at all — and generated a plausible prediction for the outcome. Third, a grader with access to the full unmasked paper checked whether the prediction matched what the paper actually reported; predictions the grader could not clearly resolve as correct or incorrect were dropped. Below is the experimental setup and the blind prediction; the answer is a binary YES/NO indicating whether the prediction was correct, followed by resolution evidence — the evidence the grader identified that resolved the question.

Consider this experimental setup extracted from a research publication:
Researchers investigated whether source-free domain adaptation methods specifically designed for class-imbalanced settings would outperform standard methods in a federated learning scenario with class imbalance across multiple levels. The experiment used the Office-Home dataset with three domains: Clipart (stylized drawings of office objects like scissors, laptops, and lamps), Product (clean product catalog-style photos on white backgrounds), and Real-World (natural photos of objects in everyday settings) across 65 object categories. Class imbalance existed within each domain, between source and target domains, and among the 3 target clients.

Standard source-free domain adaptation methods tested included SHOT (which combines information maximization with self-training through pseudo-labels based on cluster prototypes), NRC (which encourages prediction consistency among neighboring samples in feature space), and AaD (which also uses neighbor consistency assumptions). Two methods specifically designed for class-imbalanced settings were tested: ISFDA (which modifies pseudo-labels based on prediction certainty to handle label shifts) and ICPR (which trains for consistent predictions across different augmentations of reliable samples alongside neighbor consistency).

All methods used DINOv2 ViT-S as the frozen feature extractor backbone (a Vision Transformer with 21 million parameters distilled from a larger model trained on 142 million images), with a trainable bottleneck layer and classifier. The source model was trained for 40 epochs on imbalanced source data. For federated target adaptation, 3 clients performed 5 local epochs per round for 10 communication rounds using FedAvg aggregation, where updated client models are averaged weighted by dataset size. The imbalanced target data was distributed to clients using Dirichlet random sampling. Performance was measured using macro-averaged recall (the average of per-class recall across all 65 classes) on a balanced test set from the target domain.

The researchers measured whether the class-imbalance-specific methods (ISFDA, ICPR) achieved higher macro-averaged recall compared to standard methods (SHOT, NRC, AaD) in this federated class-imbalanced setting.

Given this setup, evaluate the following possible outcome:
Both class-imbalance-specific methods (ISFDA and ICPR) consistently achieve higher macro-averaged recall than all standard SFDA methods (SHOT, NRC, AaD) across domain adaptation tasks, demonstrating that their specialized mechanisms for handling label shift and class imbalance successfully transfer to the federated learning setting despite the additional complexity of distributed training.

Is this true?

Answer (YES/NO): NO